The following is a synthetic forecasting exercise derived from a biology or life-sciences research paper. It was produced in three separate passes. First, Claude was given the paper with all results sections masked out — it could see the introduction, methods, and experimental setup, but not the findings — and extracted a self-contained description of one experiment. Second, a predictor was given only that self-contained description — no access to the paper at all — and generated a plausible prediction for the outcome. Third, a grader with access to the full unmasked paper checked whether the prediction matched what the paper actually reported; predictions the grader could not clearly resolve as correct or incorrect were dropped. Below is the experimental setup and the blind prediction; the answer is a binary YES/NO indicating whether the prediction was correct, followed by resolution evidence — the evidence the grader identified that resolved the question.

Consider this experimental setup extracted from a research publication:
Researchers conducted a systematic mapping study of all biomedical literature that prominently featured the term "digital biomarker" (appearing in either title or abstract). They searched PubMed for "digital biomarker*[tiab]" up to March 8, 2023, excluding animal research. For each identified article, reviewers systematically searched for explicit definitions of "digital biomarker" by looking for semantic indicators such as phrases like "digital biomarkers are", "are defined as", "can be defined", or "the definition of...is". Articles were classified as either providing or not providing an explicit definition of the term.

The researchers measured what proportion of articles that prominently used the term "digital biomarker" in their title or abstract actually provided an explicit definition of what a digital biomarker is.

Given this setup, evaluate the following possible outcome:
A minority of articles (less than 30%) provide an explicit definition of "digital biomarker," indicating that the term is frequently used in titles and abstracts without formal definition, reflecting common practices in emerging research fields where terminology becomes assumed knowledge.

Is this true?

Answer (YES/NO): NO